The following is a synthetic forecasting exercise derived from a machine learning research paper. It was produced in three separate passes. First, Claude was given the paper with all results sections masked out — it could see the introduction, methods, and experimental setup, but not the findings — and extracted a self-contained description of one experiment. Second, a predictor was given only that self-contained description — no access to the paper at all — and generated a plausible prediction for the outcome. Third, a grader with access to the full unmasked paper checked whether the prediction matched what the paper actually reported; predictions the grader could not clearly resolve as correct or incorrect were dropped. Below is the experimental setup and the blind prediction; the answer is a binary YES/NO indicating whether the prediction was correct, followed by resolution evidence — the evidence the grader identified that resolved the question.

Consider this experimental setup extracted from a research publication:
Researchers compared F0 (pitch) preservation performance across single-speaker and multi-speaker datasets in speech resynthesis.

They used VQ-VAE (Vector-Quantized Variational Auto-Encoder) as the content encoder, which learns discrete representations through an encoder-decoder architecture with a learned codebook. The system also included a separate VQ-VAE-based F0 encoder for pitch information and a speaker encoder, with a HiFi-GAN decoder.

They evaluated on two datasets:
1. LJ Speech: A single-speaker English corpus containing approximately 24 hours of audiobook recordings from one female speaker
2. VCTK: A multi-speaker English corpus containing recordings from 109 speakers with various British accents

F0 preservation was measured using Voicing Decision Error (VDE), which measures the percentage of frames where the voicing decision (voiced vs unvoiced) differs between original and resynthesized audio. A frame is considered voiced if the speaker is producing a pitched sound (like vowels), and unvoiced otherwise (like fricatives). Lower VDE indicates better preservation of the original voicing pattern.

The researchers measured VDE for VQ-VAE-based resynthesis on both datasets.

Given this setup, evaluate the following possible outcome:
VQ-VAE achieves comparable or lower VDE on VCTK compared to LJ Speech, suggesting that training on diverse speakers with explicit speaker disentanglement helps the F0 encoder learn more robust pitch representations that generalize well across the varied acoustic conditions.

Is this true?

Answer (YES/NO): YES